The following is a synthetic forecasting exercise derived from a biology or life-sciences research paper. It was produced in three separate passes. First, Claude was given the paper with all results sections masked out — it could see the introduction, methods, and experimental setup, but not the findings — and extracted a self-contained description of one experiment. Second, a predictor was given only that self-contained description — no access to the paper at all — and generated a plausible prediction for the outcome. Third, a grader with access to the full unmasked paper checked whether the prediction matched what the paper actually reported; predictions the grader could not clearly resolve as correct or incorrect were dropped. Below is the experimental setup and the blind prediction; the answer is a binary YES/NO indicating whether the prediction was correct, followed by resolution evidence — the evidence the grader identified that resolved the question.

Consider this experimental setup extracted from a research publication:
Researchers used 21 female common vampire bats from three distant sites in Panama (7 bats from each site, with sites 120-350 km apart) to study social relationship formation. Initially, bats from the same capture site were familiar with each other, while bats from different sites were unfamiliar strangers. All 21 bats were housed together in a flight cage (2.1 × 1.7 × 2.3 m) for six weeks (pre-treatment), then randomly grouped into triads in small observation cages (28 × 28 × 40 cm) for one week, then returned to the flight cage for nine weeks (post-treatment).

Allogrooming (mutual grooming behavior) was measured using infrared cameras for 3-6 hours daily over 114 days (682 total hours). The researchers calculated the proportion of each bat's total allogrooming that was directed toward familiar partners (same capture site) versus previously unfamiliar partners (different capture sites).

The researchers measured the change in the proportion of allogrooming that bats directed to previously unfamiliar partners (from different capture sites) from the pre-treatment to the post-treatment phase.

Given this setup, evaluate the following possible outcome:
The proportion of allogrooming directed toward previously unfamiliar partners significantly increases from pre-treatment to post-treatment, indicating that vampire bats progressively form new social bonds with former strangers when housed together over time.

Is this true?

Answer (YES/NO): YES